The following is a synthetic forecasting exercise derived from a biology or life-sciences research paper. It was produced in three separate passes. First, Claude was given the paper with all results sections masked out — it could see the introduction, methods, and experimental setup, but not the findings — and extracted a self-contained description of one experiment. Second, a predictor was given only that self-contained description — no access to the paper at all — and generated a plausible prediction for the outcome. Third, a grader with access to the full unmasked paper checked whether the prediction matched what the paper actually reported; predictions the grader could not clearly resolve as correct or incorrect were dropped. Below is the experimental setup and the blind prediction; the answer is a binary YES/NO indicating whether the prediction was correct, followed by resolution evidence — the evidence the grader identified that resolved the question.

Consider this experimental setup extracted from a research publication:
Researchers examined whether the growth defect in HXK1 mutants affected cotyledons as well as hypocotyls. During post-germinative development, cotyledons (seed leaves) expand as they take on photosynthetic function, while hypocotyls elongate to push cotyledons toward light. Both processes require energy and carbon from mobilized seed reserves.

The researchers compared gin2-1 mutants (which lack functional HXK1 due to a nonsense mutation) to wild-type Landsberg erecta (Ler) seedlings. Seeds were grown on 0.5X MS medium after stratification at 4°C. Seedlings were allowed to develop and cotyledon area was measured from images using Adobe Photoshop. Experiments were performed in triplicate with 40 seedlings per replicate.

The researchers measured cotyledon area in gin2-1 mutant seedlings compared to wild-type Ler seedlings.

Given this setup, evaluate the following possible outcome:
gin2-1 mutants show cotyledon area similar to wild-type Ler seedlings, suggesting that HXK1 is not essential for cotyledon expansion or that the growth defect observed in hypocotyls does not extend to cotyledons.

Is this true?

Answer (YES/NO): NO